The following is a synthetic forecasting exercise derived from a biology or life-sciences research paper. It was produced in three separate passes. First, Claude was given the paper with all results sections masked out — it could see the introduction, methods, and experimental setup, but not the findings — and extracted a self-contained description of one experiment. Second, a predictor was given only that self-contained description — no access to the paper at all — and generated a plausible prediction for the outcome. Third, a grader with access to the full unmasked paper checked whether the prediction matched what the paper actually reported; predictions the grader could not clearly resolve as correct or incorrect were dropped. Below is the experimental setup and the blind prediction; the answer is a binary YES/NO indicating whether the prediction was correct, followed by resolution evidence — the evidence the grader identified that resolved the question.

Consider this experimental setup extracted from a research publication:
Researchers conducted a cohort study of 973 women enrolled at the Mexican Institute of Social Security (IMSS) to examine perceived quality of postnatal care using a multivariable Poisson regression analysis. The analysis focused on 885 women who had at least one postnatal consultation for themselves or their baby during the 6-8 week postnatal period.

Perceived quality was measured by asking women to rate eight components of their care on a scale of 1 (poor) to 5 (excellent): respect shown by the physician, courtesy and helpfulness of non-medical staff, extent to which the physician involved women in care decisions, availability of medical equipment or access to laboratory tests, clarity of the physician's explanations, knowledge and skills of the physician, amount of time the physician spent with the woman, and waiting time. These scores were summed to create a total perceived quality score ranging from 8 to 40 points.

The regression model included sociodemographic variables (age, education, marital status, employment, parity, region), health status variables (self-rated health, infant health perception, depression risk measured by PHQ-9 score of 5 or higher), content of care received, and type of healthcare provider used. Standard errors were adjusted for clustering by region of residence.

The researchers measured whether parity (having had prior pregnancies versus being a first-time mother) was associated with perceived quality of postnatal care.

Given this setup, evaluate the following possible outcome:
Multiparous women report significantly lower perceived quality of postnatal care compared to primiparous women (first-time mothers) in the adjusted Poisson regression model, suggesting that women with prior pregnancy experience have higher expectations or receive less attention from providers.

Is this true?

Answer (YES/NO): YES